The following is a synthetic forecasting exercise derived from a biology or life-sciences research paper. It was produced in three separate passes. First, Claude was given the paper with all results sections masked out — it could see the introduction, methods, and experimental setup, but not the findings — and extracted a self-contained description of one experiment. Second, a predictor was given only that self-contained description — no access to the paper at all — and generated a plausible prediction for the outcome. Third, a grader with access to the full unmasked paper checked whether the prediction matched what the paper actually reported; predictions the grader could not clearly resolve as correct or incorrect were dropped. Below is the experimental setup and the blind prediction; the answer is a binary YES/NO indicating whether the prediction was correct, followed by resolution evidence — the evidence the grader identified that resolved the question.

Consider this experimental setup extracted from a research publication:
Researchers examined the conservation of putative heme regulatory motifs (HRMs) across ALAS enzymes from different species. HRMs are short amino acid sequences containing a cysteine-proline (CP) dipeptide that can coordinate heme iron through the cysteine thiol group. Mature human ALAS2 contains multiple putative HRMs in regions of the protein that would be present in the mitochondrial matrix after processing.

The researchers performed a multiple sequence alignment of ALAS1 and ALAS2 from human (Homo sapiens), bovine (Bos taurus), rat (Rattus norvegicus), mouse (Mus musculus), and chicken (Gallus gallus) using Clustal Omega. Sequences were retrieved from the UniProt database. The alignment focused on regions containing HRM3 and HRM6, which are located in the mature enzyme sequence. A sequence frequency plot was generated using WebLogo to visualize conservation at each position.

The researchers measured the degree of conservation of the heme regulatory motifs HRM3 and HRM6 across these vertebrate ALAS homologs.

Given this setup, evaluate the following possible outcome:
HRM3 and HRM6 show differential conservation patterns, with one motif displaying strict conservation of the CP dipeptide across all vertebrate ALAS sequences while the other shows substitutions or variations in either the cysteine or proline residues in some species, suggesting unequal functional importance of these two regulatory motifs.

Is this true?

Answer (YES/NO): NO